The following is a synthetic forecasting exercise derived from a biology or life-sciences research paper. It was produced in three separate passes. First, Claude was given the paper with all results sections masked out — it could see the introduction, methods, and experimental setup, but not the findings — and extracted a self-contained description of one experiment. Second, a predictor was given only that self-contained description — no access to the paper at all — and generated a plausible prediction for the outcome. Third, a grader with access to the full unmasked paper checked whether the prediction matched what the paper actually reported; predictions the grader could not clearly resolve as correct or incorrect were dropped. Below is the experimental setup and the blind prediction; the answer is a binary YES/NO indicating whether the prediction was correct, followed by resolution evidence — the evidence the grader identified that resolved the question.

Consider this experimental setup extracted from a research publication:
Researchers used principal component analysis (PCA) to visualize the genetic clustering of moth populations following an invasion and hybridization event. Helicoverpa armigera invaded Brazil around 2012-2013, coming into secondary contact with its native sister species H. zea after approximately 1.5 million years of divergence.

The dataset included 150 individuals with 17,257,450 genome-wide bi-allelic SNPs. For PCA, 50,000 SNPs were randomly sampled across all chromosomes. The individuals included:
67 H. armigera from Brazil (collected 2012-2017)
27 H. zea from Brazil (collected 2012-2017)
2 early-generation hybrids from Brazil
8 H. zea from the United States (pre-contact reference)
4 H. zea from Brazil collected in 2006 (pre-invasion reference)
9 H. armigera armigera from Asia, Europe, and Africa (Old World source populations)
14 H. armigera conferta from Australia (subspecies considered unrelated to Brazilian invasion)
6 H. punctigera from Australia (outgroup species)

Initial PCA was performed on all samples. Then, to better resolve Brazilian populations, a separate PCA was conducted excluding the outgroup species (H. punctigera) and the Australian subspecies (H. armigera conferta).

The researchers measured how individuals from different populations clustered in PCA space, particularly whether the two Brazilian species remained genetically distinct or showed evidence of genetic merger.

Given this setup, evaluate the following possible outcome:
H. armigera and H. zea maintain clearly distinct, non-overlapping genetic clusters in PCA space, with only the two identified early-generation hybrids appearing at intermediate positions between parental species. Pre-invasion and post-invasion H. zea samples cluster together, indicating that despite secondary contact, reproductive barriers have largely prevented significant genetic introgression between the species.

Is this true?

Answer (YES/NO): NO